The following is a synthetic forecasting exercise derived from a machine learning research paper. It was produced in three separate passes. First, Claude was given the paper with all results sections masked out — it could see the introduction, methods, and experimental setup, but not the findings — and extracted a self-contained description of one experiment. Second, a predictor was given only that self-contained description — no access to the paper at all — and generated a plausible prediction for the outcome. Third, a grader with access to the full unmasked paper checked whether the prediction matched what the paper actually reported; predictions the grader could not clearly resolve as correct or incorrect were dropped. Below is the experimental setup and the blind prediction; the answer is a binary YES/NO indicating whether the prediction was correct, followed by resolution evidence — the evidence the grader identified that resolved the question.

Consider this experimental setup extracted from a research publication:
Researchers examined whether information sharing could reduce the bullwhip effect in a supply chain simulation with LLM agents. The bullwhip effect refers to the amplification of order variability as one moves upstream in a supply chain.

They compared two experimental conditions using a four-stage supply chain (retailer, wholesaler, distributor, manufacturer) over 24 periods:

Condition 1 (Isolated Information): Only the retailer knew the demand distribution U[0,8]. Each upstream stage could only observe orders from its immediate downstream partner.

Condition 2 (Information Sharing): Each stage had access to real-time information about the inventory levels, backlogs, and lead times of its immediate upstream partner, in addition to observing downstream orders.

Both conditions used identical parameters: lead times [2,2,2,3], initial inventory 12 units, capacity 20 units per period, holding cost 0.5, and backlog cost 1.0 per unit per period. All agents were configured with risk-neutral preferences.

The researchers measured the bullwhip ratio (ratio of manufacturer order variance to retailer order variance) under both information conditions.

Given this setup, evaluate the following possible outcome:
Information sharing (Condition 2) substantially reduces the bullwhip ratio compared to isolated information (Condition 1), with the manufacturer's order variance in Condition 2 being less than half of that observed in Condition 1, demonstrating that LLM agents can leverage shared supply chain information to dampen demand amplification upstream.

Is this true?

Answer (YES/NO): YES